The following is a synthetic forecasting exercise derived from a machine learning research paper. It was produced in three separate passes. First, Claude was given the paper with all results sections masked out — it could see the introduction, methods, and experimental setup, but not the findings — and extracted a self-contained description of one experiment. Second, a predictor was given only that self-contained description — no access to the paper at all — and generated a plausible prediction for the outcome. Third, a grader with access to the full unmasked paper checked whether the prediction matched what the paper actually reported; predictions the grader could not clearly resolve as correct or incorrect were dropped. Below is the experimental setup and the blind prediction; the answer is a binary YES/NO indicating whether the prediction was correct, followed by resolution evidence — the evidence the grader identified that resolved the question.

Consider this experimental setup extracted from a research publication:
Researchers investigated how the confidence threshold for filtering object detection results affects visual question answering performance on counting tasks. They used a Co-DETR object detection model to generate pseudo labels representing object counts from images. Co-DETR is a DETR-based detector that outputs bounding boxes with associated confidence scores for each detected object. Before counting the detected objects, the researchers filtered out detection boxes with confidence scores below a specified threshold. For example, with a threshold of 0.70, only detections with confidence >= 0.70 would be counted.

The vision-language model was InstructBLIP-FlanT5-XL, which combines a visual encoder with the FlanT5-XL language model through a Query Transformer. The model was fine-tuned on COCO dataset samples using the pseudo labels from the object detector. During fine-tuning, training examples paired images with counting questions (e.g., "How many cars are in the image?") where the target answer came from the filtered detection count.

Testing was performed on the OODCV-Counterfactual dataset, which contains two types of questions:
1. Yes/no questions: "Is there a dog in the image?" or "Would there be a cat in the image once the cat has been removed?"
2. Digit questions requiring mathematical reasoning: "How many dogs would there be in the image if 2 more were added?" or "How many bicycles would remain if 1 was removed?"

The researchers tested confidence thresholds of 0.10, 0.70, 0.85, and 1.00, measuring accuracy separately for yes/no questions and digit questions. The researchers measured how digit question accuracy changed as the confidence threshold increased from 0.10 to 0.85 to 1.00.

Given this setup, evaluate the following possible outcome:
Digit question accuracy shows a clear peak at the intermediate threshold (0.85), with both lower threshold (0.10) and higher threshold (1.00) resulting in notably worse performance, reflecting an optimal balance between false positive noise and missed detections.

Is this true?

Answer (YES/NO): YES